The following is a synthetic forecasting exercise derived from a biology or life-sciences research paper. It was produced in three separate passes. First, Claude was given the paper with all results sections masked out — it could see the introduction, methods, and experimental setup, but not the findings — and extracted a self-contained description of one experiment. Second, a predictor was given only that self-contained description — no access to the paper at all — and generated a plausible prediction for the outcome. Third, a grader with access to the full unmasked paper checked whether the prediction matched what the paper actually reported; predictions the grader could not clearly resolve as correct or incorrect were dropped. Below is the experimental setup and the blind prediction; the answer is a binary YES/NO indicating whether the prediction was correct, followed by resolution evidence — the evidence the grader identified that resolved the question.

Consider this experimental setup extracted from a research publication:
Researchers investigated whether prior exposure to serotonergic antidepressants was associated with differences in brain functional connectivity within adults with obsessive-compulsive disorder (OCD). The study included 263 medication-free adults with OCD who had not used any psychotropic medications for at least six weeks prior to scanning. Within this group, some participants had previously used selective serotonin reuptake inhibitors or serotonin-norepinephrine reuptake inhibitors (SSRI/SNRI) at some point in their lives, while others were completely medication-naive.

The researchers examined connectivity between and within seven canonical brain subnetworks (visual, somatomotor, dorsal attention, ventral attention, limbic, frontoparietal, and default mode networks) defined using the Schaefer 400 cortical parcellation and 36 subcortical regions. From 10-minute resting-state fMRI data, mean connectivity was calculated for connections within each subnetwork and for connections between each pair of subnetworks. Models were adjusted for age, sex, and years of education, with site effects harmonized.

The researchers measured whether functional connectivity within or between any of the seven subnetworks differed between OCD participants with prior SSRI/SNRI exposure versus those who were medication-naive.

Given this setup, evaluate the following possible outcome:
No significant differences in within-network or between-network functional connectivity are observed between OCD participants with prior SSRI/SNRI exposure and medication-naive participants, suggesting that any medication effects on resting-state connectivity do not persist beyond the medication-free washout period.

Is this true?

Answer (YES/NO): NO